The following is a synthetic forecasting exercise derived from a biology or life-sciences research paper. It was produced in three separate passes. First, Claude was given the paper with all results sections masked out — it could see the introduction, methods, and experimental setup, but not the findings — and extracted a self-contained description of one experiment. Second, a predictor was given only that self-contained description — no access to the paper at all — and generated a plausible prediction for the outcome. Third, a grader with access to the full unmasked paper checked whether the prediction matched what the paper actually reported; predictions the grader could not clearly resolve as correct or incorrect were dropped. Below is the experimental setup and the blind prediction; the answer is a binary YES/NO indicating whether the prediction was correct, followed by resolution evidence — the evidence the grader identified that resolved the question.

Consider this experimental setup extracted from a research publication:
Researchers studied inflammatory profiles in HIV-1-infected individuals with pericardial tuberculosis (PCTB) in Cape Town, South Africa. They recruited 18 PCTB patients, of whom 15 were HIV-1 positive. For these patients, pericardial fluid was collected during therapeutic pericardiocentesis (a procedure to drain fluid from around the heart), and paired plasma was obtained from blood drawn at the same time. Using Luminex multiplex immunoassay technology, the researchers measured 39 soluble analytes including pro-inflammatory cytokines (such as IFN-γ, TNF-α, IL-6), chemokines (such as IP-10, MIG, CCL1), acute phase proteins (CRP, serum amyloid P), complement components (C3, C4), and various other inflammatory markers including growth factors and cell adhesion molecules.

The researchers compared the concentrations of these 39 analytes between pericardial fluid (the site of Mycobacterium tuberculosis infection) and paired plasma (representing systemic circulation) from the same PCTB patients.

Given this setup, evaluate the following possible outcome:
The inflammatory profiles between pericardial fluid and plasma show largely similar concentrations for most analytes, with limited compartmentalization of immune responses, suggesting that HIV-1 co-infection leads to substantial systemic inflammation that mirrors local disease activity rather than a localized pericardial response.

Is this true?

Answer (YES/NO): NO